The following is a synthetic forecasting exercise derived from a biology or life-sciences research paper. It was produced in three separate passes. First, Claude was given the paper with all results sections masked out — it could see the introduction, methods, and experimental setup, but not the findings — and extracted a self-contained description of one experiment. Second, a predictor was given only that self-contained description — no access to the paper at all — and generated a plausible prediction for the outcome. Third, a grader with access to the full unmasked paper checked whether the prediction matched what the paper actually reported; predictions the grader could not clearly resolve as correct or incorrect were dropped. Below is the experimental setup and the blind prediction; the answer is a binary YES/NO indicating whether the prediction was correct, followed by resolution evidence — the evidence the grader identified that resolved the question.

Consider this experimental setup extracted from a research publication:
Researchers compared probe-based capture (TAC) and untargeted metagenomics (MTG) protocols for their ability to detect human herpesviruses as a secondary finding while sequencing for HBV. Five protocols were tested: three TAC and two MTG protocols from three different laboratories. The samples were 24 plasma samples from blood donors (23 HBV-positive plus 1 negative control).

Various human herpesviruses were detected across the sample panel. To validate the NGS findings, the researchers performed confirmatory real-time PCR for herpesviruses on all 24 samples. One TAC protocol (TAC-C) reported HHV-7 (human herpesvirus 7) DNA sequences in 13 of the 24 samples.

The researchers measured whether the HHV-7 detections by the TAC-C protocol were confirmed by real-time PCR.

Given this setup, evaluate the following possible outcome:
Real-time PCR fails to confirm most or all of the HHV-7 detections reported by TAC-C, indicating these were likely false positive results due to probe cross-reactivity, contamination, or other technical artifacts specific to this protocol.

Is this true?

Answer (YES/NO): YES